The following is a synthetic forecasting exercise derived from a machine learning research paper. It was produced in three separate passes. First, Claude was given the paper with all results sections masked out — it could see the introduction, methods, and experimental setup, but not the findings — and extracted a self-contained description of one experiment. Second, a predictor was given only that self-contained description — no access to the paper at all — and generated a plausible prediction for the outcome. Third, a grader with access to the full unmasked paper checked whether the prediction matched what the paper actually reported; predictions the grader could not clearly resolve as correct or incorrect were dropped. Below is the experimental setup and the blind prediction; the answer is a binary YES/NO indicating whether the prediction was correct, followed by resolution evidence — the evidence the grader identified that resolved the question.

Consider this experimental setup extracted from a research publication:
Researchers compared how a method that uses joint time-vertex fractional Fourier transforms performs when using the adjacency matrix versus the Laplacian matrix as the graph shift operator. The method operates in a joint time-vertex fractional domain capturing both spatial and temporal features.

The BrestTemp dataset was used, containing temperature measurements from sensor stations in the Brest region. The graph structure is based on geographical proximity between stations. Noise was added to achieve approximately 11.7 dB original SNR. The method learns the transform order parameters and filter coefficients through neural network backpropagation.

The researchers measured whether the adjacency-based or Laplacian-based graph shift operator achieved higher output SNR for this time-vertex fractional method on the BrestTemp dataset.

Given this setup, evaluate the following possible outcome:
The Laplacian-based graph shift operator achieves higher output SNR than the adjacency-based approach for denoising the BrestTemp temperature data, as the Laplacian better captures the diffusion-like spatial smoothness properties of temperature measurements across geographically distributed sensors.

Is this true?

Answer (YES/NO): NO